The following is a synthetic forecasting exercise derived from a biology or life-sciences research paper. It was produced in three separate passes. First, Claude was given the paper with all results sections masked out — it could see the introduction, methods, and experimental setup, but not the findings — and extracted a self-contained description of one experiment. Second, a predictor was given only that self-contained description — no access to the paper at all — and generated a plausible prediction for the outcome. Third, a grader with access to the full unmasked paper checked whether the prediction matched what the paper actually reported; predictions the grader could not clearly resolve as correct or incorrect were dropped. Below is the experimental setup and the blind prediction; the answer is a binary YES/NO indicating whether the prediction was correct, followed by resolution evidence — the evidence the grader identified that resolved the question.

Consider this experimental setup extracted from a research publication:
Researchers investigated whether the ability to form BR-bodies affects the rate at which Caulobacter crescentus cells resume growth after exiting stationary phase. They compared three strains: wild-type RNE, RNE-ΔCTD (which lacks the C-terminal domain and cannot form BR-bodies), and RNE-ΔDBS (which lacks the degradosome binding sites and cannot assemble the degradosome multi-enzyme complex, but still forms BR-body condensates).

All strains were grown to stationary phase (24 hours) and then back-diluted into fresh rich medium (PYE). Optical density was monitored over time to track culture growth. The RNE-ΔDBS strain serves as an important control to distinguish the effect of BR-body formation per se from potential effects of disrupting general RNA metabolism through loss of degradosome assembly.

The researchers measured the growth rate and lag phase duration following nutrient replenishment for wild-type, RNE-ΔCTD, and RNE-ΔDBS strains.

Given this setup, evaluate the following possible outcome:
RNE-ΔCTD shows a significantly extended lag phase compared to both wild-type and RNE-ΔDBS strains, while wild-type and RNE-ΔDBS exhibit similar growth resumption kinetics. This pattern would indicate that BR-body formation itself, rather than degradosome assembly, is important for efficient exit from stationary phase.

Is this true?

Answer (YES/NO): YES